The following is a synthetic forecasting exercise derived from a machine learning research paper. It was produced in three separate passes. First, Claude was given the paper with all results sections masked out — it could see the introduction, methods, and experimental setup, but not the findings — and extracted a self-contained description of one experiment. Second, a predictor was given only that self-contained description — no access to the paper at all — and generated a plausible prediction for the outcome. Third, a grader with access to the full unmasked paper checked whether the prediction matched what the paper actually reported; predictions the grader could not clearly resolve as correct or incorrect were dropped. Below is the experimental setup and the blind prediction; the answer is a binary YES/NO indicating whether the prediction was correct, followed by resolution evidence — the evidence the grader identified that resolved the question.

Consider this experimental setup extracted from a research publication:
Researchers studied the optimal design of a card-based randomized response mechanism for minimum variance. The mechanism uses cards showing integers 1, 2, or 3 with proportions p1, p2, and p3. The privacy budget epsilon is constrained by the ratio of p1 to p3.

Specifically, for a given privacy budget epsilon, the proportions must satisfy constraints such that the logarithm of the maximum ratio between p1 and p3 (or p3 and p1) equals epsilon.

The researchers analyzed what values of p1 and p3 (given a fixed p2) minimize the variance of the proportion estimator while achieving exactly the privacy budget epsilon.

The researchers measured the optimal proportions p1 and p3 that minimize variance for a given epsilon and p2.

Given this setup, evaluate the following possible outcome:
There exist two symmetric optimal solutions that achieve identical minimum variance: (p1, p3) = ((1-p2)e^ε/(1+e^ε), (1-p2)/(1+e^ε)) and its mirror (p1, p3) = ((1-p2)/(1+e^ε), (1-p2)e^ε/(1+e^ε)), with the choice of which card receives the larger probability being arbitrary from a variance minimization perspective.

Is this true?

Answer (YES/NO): YES